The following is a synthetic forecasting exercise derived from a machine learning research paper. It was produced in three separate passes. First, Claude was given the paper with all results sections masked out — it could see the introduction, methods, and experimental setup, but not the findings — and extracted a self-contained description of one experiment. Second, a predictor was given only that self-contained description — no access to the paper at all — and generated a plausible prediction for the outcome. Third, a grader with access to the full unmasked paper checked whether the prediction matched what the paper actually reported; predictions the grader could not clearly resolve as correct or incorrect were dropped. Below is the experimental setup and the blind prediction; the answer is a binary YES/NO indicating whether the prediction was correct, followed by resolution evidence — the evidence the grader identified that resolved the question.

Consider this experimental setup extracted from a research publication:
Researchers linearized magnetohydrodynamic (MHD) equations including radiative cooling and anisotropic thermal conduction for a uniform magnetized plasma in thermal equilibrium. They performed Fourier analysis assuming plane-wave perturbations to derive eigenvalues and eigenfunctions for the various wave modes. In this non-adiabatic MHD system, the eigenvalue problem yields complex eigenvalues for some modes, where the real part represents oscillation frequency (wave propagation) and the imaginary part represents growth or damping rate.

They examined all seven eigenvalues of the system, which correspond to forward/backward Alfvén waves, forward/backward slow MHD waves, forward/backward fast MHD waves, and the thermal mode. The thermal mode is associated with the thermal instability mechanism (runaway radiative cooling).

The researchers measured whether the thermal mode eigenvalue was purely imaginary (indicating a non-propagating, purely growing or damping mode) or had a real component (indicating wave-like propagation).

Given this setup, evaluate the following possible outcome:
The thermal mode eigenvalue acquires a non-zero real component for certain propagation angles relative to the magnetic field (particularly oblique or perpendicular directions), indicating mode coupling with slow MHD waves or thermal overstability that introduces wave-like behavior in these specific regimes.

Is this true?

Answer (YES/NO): NO